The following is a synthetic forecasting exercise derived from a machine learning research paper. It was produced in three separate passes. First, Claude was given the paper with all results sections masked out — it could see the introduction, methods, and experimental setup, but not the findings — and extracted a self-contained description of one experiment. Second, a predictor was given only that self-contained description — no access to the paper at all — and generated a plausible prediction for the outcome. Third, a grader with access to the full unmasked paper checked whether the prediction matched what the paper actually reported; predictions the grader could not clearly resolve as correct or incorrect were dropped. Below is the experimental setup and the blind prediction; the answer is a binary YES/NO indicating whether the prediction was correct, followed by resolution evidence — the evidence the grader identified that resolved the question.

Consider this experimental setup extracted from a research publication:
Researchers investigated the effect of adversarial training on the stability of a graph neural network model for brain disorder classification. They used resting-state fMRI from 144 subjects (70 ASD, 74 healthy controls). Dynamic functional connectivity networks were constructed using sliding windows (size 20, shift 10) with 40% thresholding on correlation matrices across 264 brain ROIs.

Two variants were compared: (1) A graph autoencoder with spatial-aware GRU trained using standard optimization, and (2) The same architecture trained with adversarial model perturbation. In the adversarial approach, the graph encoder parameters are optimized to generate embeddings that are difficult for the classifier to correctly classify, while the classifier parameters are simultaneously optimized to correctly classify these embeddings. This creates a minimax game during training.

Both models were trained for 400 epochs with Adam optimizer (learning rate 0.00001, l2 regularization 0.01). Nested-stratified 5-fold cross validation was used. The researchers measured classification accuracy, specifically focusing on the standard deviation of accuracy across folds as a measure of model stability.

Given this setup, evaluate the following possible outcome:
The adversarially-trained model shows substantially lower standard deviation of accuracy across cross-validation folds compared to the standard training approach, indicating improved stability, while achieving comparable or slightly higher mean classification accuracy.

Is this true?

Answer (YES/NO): YES